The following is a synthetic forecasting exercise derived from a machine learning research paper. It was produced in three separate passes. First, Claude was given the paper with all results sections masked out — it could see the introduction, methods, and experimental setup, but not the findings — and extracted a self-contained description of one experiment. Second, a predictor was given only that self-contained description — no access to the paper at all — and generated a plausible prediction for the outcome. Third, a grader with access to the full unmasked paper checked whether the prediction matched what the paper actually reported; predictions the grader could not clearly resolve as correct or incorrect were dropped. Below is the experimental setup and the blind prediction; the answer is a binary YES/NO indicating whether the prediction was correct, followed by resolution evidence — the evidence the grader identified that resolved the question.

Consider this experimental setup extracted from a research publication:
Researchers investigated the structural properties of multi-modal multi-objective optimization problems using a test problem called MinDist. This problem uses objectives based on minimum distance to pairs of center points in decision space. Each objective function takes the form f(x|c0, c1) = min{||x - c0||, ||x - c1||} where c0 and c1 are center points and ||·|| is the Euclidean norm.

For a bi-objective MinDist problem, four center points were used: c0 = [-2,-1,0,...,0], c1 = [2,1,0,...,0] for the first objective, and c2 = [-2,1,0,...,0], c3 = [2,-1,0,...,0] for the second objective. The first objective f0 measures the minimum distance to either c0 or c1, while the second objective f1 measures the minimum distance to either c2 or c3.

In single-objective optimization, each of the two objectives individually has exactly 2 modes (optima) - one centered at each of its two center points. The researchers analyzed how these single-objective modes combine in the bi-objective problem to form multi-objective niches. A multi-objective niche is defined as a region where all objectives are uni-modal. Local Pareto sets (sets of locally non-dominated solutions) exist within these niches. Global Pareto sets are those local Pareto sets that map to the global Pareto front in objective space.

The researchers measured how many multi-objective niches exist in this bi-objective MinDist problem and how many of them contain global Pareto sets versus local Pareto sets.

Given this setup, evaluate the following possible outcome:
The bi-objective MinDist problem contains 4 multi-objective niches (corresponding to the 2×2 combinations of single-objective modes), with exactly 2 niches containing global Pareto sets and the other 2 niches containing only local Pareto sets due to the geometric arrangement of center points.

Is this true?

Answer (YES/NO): YES